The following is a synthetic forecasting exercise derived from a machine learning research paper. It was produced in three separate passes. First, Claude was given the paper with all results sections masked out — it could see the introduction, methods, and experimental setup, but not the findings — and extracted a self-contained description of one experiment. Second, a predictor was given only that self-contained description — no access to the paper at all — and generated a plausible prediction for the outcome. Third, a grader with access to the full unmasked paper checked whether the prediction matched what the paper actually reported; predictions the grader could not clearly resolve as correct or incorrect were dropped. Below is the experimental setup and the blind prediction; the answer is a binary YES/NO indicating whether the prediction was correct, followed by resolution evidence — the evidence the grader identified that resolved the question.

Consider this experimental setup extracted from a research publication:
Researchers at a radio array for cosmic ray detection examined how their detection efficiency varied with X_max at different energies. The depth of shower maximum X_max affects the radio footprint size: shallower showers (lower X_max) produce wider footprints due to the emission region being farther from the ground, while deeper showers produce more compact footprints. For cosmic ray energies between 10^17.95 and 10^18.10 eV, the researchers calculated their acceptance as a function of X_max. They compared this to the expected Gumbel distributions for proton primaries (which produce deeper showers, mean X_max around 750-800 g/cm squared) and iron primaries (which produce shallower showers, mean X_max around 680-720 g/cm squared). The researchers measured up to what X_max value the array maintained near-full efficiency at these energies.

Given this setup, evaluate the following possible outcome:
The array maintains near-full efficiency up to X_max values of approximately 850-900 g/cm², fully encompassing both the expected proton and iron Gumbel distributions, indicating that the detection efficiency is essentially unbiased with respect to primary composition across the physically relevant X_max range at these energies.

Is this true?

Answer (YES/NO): NO